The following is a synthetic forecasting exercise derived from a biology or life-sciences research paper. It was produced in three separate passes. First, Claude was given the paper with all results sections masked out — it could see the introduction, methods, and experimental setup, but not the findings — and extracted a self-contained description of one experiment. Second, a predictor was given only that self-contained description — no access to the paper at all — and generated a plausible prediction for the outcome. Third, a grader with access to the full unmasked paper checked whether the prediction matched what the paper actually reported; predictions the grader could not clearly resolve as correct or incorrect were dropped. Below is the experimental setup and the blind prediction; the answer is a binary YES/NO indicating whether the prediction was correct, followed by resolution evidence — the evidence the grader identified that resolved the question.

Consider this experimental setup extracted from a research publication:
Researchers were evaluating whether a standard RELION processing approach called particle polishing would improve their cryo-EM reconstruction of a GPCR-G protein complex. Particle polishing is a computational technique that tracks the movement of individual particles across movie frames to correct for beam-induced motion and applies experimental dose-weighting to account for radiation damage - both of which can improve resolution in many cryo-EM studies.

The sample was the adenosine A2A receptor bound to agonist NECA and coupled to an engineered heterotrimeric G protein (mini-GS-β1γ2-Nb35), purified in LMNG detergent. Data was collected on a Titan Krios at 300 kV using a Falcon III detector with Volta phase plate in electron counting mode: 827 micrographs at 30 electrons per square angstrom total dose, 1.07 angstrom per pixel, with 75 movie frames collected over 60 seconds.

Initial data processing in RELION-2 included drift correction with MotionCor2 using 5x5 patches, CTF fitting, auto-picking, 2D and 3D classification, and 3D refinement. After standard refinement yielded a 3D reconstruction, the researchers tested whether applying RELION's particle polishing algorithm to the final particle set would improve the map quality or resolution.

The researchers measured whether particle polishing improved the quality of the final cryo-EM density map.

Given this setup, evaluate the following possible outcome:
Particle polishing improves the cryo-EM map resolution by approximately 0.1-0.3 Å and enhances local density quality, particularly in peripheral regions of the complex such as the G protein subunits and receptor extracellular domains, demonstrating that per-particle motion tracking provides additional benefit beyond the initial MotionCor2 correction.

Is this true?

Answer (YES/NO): NO